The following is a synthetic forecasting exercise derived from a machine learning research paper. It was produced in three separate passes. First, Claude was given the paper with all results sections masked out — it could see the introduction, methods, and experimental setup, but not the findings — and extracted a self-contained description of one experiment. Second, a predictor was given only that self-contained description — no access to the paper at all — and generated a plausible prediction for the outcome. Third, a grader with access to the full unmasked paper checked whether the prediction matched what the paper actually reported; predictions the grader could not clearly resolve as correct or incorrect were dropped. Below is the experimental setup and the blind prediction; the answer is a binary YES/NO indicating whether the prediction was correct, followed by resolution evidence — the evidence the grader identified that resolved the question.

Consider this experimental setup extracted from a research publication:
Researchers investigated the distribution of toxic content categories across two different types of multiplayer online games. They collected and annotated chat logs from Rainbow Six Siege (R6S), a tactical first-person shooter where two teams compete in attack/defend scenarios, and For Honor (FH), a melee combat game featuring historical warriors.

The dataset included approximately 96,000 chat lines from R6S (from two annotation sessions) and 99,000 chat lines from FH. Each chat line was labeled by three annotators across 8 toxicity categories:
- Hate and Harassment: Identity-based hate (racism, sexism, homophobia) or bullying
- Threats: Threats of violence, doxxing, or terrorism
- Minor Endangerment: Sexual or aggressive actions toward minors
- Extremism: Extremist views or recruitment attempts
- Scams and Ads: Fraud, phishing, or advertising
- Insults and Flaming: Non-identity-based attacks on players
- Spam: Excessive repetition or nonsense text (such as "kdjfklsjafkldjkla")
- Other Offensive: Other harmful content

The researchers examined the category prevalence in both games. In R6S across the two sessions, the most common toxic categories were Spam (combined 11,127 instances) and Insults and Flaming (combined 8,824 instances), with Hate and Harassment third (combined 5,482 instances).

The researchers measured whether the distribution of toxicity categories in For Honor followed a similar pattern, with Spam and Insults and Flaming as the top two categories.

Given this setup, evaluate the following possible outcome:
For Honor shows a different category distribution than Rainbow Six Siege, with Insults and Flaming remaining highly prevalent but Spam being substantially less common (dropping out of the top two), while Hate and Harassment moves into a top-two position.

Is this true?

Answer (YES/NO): YES